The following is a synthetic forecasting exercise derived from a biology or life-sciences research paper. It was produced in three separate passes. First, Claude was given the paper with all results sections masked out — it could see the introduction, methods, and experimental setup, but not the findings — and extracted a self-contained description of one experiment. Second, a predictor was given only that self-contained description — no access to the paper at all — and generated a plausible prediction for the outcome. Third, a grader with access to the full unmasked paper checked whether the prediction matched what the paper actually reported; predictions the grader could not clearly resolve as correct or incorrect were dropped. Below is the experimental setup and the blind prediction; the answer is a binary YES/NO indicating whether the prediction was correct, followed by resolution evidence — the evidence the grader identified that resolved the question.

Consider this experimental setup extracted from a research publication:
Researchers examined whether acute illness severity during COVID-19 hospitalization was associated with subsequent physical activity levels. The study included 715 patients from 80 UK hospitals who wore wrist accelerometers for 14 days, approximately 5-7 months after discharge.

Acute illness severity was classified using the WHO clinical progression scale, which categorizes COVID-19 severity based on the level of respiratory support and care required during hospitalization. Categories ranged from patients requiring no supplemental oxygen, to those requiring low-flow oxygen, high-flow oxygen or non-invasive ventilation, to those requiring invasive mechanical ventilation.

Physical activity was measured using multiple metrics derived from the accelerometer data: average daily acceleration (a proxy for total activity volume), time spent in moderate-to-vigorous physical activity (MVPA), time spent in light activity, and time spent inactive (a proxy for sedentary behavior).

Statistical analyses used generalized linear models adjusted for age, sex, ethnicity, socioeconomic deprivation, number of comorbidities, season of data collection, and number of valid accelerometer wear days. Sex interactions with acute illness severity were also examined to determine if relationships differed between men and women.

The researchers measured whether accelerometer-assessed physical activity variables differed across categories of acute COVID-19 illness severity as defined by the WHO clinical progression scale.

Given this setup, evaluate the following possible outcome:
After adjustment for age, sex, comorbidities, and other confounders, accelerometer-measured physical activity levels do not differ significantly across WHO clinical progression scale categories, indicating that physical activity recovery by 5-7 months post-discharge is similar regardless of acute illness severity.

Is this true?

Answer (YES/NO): NO